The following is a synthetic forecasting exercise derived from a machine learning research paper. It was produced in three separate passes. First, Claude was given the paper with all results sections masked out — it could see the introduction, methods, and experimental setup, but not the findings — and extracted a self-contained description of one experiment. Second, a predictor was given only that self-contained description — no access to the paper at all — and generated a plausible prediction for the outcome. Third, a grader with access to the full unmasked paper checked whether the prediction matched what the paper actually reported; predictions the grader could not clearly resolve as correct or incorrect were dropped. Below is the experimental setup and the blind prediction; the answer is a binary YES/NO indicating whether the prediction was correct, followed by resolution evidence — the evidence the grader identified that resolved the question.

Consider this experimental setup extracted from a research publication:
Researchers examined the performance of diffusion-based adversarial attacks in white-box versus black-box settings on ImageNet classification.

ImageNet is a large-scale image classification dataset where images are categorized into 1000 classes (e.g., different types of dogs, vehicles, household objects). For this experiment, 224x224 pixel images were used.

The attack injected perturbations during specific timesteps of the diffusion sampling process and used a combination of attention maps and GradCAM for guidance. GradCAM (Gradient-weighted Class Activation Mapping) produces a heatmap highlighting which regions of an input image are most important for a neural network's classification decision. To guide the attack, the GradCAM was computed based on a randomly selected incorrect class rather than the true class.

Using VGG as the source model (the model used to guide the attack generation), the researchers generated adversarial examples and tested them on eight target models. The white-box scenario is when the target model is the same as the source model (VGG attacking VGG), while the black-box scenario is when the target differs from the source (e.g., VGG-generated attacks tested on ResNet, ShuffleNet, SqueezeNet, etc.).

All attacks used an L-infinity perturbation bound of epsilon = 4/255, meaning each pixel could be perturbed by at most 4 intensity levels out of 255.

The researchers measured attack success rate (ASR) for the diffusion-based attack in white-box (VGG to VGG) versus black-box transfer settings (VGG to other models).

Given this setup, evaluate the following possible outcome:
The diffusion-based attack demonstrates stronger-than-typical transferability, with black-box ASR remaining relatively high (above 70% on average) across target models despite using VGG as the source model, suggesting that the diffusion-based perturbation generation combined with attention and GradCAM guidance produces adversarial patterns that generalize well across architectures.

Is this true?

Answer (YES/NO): YES